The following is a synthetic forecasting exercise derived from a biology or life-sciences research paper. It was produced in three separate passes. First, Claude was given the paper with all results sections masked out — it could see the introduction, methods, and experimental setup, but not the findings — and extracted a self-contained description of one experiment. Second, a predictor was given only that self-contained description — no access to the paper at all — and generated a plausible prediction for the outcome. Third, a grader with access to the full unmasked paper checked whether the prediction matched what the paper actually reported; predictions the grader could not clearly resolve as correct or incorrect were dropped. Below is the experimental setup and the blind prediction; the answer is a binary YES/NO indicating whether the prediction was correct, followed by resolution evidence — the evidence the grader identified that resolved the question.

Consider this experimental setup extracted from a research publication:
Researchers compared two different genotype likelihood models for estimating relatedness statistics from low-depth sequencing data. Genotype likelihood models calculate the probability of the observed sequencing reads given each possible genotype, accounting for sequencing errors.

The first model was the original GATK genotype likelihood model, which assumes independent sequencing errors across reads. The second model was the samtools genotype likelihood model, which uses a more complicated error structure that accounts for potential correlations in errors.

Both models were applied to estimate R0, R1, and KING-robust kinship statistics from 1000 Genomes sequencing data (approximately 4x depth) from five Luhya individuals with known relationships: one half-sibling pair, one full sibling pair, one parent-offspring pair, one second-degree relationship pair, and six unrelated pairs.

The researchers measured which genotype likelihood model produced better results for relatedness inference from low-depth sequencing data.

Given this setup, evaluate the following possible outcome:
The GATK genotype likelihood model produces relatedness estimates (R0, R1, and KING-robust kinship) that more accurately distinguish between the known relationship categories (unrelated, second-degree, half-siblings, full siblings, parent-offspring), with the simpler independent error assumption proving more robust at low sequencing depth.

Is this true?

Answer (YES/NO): YES